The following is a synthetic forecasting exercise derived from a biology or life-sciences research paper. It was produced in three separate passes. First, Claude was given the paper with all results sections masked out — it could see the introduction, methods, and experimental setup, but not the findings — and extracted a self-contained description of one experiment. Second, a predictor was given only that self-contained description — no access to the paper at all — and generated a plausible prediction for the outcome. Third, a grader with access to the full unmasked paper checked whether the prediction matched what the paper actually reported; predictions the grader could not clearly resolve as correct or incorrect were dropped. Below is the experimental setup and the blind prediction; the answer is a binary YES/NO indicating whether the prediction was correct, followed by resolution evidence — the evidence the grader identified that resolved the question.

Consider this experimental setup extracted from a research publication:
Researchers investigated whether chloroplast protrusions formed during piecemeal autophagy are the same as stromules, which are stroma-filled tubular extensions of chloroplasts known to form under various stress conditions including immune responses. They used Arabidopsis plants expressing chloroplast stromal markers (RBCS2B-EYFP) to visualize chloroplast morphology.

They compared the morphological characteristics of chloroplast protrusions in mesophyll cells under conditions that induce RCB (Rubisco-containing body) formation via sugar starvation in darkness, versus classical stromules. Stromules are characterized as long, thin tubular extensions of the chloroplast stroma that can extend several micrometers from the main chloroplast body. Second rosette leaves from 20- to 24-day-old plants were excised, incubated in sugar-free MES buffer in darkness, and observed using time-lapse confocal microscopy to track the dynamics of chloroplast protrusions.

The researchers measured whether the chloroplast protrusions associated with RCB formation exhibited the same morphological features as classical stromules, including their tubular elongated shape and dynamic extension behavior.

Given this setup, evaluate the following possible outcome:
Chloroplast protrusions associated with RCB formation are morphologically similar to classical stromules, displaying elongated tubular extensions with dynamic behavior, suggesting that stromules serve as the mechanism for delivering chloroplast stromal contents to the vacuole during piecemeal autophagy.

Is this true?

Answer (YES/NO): NO